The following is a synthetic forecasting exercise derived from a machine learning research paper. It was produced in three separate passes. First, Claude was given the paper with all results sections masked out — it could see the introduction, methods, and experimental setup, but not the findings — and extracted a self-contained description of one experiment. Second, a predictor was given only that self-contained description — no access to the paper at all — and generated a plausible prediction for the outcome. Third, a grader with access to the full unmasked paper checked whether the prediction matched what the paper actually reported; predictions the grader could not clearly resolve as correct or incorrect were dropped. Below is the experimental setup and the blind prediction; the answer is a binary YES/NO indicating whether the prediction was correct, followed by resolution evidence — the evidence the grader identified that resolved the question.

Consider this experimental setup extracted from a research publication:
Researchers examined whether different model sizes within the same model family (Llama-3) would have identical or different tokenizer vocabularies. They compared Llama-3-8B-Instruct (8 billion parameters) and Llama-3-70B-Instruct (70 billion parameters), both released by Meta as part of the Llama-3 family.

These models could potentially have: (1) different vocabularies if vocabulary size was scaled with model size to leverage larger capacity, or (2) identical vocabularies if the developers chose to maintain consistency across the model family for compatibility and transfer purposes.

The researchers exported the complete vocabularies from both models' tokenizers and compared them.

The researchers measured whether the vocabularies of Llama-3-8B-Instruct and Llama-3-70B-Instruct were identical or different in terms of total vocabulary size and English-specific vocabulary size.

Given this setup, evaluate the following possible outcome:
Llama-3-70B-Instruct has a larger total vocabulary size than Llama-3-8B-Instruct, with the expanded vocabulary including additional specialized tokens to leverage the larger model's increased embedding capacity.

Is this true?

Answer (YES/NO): NO